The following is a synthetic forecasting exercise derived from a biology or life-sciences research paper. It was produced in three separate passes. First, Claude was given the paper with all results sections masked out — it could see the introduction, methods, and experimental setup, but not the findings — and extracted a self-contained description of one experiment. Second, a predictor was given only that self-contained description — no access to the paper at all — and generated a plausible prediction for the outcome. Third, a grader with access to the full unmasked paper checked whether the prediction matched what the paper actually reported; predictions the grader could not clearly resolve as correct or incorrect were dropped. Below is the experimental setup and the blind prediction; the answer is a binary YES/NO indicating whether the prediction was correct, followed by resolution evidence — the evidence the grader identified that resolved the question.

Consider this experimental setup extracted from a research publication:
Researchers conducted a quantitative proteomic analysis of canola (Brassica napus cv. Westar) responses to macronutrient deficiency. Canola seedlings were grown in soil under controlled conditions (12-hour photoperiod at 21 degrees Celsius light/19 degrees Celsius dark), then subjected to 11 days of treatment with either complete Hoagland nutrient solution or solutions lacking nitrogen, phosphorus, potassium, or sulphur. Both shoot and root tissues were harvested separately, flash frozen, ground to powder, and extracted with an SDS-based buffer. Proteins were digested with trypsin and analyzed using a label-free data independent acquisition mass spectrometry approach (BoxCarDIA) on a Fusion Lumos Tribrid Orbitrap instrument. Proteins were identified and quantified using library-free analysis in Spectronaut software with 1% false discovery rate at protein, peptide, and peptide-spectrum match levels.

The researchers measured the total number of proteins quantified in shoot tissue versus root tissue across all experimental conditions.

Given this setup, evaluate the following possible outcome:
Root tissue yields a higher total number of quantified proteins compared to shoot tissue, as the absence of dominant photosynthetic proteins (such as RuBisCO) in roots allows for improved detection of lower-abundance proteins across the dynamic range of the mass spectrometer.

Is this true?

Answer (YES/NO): NO